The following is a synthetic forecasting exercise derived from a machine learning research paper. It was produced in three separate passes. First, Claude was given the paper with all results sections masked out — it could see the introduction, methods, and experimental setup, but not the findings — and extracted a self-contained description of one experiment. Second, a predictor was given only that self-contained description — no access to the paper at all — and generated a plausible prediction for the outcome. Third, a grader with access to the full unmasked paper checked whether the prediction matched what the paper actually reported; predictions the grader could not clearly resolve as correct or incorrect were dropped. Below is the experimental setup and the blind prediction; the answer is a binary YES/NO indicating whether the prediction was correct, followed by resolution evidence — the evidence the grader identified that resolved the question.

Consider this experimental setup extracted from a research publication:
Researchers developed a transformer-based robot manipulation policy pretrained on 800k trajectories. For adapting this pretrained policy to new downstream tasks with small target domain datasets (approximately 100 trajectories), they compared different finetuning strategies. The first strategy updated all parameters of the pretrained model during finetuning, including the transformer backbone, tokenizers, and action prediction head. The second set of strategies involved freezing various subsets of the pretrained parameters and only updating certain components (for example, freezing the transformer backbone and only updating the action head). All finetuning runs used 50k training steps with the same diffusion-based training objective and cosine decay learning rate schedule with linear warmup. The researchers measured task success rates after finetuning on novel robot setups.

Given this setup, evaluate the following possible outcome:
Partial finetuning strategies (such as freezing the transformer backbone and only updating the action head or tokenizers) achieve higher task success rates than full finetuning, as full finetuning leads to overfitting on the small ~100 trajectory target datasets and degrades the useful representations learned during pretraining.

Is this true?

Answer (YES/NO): NO